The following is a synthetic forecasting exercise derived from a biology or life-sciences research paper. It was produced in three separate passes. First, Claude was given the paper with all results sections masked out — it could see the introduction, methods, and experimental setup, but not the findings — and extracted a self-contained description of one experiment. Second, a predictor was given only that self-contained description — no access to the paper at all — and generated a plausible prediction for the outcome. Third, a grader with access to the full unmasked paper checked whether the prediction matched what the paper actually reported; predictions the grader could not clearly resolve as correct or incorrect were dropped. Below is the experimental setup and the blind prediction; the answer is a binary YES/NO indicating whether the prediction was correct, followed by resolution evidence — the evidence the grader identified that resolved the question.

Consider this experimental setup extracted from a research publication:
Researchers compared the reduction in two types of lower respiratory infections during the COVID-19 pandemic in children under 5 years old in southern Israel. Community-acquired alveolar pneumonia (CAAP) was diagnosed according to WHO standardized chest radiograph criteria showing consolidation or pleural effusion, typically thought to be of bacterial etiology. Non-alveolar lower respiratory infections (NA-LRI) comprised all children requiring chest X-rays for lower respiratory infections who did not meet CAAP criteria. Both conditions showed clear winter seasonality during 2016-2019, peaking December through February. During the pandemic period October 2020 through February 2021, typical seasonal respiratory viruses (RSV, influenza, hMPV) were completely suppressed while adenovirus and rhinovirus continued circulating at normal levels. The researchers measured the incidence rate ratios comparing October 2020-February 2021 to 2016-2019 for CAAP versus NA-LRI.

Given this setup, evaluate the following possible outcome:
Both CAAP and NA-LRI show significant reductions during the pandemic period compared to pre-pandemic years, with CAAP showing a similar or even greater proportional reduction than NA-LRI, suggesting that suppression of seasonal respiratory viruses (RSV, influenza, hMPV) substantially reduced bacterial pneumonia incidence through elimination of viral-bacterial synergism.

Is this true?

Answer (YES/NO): YES